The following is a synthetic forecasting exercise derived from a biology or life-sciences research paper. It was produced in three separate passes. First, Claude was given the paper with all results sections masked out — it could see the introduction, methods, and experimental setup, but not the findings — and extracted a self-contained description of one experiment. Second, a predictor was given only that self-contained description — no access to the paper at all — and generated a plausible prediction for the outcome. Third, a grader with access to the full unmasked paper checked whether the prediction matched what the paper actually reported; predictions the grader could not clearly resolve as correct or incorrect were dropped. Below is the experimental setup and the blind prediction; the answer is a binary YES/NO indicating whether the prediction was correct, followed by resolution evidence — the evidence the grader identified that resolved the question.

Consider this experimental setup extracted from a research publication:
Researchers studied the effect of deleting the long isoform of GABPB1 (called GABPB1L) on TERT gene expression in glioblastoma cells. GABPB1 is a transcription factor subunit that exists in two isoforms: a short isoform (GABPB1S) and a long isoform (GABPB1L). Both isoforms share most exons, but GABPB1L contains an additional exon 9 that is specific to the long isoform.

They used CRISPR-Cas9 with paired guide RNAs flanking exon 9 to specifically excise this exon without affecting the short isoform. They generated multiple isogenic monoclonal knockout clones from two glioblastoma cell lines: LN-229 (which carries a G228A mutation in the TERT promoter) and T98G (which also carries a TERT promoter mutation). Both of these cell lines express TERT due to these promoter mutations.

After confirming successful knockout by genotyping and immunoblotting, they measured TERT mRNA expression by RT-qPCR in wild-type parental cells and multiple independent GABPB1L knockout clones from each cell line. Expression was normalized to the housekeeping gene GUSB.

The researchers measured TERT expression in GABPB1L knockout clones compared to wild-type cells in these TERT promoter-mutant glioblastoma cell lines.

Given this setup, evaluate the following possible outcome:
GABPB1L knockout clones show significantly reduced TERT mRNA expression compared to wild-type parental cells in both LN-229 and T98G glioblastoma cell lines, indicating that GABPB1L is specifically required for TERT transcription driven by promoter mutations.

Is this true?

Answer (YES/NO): YES